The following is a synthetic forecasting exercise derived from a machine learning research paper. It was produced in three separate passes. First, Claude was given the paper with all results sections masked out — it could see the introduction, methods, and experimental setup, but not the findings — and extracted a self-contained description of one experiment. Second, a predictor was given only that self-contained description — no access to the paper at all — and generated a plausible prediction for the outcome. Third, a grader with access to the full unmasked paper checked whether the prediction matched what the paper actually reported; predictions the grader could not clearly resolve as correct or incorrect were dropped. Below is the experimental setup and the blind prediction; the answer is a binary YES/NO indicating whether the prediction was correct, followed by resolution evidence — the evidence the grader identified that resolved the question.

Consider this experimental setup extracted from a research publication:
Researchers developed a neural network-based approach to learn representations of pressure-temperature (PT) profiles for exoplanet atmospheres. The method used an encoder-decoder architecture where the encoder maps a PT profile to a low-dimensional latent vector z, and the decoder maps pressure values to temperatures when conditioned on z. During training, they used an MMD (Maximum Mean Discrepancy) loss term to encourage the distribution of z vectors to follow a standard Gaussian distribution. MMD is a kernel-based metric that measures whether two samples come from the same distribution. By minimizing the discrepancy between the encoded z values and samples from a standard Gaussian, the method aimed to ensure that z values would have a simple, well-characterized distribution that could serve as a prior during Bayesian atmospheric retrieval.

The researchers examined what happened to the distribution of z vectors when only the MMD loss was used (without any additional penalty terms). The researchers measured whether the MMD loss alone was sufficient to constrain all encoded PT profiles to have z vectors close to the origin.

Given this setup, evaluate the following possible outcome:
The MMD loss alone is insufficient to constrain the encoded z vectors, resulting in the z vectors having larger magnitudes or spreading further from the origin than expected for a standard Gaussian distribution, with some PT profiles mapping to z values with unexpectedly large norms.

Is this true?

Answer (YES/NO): YES